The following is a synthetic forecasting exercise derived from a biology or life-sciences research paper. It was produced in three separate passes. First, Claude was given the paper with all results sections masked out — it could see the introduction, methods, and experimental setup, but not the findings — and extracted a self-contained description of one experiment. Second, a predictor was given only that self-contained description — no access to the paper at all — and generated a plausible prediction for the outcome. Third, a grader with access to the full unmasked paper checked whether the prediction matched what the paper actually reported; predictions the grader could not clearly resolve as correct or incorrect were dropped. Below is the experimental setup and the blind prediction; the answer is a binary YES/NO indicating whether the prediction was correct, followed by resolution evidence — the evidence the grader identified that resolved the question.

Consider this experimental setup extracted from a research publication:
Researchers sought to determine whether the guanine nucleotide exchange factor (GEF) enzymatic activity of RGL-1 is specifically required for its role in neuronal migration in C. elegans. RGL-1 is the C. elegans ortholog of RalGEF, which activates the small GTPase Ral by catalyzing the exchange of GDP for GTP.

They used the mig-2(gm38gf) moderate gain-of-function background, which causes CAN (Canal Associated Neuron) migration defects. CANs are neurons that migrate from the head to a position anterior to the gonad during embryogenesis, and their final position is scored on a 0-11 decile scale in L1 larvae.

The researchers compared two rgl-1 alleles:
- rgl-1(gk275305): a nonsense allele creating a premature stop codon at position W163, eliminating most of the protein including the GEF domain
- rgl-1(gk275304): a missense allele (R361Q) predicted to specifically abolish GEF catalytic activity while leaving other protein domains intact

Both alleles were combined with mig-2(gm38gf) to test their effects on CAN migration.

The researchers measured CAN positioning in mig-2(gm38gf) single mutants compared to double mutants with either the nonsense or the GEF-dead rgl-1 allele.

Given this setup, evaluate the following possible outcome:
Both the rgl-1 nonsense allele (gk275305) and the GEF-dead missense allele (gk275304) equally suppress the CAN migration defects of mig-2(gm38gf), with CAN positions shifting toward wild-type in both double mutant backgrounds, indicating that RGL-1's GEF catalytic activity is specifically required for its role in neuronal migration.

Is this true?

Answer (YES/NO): NO